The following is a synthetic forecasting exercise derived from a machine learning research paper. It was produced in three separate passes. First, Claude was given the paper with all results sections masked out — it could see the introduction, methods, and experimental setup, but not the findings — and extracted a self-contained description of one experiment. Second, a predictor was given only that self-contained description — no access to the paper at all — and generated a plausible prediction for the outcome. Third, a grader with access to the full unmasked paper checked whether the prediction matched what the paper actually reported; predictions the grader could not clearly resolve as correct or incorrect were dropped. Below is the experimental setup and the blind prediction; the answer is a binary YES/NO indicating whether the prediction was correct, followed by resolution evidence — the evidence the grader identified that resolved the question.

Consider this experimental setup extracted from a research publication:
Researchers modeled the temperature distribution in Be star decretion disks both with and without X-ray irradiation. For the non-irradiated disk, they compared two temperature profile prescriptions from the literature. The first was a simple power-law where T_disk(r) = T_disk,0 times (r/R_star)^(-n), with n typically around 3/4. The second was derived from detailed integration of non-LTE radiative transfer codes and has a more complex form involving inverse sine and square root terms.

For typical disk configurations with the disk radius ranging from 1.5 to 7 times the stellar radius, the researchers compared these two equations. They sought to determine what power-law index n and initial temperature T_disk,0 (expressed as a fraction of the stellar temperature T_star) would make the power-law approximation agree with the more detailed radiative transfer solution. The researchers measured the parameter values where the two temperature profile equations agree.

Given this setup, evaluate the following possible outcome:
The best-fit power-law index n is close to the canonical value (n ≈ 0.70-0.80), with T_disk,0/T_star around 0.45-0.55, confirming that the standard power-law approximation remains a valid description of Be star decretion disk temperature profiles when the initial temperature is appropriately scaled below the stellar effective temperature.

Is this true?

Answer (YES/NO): NO